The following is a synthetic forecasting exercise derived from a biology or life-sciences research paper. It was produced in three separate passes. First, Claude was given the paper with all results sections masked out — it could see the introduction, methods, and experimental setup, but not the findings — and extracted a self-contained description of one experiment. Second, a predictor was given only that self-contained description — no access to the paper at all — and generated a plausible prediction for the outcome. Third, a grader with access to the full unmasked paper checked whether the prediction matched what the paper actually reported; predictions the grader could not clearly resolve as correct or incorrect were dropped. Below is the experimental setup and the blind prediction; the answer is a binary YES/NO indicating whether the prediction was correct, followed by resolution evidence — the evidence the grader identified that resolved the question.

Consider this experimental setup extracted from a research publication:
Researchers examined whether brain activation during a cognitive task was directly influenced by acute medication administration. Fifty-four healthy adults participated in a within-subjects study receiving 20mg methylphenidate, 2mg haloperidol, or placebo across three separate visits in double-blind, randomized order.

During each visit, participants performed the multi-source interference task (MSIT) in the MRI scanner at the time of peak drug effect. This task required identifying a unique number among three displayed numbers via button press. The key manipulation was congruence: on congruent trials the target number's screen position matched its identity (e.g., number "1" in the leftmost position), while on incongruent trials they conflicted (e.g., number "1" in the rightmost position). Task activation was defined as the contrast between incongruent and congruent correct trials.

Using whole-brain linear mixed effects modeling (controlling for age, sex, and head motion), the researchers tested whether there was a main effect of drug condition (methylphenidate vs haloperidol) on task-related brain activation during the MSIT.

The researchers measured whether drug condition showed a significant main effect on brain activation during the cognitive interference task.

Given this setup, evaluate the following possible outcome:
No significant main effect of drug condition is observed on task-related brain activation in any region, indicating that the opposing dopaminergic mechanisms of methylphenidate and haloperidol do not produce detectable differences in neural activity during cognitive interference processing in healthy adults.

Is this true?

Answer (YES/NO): YES